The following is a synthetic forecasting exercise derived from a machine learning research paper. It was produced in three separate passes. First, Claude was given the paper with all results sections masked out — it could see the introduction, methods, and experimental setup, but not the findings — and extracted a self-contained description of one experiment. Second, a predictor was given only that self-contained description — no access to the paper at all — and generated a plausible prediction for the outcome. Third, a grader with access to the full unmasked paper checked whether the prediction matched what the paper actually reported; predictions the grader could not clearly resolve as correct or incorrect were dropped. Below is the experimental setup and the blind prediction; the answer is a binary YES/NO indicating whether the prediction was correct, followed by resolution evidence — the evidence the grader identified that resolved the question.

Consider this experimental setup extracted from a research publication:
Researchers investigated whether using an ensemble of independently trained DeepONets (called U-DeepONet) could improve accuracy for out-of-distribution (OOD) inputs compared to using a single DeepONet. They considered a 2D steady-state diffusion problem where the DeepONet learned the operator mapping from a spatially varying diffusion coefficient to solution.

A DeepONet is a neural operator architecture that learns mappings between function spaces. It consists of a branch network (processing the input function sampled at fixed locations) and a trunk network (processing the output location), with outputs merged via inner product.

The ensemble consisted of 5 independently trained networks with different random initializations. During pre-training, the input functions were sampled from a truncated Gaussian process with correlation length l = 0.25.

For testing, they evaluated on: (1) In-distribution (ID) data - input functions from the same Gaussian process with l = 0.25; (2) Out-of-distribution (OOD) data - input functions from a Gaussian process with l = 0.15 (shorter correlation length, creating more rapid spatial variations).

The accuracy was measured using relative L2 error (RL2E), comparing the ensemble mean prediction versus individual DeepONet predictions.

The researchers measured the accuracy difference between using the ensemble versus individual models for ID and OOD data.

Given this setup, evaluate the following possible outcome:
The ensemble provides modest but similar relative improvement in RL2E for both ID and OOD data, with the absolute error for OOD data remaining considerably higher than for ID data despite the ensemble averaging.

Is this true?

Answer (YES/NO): NO